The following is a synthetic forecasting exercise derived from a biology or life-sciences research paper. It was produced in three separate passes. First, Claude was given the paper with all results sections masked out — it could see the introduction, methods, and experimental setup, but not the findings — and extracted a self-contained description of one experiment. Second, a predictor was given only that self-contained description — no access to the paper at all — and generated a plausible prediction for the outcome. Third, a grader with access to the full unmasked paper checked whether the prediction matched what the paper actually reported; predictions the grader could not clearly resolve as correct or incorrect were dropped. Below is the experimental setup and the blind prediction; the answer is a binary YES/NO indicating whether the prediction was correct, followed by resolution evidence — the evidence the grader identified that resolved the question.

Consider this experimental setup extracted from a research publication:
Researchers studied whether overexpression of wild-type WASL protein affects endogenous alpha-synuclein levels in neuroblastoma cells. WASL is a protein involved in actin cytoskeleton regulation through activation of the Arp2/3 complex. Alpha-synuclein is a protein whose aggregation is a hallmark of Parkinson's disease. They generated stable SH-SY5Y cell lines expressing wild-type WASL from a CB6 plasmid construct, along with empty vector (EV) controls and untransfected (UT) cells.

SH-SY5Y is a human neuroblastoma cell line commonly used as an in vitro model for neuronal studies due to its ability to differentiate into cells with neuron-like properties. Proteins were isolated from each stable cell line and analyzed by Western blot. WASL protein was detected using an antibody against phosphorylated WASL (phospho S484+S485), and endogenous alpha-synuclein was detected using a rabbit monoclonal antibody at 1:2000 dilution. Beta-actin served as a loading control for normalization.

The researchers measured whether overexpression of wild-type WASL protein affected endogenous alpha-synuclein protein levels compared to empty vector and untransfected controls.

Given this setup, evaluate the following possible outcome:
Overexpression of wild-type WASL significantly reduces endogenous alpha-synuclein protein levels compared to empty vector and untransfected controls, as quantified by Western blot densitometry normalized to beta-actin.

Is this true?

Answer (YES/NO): NO